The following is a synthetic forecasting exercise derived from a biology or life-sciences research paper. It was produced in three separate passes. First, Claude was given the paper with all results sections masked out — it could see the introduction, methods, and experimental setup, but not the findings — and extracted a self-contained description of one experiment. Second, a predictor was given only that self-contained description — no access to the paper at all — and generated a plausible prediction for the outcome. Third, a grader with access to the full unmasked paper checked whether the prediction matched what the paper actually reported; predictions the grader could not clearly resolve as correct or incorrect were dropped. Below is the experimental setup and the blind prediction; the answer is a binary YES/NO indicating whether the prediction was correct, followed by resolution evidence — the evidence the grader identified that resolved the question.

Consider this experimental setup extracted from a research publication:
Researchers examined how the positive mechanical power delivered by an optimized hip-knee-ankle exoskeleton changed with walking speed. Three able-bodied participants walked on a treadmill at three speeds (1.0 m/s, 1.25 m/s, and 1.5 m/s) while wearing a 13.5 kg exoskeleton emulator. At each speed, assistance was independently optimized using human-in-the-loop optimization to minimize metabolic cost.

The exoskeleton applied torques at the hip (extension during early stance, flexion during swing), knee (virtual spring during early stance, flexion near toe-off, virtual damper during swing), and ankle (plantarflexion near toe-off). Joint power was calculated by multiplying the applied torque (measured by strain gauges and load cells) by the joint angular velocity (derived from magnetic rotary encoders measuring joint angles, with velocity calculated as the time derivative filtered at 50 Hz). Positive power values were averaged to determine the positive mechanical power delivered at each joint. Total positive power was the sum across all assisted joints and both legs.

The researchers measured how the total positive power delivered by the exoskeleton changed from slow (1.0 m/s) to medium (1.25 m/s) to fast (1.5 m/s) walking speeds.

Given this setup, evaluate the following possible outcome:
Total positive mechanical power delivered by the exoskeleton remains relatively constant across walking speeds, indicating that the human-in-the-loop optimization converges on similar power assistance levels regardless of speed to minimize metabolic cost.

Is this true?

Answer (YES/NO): NO